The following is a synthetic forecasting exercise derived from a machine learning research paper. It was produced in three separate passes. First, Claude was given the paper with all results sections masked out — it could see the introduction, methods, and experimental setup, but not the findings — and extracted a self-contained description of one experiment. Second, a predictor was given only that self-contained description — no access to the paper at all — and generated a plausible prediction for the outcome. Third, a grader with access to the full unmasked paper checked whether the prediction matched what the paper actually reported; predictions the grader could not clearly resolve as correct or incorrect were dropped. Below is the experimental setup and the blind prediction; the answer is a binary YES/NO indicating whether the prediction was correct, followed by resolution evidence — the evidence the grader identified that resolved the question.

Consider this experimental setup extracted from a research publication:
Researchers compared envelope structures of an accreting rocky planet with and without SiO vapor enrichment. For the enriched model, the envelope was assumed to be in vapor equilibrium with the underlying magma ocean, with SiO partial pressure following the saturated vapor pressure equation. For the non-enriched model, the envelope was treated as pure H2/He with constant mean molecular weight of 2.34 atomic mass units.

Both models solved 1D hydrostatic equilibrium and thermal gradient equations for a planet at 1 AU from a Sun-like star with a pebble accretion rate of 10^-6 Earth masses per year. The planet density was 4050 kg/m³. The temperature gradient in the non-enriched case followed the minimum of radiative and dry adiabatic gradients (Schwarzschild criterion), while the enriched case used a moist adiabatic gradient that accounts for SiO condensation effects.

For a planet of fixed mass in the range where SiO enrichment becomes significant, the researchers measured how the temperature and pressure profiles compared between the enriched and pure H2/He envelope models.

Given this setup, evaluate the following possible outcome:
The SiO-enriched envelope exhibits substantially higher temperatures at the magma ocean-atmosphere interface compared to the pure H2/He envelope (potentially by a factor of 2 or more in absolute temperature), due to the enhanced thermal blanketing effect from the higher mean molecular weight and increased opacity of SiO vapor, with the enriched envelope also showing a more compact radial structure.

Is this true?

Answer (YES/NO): NO